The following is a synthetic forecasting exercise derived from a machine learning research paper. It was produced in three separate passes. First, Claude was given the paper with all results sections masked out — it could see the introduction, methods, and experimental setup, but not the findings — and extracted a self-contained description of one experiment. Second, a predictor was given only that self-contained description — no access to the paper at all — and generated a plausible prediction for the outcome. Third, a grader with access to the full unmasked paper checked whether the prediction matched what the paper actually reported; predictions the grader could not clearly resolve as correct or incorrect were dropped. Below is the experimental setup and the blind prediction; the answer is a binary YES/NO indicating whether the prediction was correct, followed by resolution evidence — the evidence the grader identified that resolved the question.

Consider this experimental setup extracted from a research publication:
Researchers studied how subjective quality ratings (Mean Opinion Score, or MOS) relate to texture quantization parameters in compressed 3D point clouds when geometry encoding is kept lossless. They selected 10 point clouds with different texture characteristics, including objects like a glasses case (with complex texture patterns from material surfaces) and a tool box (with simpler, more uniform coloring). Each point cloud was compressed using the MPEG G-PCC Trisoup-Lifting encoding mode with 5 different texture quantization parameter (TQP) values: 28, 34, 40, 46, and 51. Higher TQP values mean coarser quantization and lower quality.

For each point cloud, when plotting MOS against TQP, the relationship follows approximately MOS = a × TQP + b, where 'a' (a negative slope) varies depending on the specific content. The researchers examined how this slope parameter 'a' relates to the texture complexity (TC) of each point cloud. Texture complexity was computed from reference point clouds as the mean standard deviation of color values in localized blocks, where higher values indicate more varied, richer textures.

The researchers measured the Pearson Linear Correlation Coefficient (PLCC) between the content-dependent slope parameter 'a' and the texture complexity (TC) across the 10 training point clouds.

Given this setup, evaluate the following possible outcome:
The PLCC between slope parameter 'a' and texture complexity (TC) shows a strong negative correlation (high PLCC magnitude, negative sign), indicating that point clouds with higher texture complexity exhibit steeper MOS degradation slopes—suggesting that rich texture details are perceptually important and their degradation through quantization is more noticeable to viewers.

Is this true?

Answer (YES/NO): NO